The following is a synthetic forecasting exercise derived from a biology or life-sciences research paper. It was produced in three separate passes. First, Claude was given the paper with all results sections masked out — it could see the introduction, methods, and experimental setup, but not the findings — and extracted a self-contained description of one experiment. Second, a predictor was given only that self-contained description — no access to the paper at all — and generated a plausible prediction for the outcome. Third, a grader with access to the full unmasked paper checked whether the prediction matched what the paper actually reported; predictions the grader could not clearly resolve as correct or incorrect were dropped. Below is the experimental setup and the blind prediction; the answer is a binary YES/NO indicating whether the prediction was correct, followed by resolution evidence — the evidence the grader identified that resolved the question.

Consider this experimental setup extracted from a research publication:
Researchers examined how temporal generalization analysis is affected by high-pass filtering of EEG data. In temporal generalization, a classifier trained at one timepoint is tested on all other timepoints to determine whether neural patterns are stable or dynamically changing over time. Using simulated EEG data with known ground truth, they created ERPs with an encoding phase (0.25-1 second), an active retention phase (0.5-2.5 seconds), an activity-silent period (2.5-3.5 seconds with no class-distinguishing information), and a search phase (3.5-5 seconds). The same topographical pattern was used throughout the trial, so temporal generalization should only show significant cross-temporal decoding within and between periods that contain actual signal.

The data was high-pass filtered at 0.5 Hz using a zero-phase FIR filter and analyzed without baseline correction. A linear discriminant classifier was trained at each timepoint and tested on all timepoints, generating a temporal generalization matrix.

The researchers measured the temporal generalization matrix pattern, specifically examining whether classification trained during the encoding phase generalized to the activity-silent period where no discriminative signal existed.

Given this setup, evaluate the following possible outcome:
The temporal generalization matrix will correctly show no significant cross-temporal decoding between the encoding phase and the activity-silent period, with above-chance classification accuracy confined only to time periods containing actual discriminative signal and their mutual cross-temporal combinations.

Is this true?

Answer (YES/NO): NO